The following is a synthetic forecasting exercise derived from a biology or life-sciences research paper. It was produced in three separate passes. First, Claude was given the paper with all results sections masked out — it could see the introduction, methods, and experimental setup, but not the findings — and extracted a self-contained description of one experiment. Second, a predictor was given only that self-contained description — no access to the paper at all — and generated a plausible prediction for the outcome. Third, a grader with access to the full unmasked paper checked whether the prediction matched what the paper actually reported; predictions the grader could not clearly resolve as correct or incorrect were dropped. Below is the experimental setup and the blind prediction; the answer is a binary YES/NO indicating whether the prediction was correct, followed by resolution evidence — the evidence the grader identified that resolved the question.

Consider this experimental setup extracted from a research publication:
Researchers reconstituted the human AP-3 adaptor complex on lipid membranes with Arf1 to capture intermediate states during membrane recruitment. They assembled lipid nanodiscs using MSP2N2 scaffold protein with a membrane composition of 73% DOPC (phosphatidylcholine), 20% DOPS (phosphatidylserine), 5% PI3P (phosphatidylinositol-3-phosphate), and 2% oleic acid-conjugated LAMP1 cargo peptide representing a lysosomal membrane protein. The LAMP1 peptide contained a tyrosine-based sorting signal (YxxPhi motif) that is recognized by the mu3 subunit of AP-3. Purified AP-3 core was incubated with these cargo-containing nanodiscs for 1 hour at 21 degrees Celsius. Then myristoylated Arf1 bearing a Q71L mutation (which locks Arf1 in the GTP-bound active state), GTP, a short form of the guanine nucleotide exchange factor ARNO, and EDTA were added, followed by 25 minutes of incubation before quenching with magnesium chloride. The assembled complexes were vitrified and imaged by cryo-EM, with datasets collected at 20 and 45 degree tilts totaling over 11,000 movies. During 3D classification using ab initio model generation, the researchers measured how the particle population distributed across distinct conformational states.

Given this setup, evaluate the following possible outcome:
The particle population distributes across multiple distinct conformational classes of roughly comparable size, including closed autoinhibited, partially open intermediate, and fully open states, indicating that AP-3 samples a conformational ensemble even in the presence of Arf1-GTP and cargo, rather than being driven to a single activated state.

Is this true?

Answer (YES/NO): NO